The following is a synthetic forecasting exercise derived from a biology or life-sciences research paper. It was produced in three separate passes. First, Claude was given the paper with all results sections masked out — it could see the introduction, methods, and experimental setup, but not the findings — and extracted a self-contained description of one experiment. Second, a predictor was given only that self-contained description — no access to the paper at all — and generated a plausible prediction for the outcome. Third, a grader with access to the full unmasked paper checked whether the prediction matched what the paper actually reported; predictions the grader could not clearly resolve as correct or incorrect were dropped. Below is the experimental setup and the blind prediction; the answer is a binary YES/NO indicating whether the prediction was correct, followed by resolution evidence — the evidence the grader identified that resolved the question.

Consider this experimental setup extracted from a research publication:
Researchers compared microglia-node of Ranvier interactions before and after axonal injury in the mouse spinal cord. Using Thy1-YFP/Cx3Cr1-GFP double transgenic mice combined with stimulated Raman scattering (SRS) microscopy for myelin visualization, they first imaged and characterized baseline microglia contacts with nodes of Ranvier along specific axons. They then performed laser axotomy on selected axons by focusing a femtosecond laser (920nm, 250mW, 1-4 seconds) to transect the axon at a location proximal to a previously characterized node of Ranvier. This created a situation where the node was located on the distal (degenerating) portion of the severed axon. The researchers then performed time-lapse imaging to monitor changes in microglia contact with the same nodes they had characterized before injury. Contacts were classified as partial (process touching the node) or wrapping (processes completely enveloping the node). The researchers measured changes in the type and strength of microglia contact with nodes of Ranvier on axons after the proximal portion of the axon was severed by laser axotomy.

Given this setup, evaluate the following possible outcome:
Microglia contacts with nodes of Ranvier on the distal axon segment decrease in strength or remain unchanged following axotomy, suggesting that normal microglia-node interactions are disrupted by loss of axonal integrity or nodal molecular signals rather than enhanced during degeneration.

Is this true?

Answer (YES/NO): NO